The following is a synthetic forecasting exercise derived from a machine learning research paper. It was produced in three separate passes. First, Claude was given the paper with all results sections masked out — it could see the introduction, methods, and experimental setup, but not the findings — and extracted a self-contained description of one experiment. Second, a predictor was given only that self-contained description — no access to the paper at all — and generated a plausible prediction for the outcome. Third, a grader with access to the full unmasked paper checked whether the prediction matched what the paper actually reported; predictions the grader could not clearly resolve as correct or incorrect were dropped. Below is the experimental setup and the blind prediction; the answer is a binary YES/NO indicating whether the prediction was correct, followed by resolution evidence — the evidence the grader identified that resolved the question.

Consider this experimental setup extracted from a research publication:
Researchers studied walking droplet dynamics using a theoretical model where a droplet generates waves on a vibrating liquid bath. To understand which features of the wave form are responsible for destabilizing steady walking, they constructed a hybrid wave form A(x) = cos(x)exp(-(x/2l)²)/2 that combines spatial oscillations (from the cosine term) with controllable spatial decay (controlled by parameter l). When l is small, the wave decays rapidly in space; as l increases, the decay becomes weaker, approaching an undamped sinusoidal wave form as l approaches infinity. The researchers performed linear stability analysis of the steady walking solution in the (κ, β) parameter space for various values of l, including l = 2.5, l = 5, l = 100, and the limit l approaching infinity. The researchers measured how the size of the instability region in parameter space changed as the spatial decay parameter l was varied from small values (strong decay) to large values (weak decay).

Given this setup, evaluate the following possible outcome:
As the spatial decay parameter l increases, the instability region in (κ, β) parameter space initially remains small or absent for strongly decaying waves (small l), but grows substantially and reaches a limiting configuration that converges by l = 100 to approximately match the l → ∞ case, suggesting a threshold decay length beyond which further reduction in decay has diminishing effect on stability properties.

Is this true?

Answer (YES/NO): NO